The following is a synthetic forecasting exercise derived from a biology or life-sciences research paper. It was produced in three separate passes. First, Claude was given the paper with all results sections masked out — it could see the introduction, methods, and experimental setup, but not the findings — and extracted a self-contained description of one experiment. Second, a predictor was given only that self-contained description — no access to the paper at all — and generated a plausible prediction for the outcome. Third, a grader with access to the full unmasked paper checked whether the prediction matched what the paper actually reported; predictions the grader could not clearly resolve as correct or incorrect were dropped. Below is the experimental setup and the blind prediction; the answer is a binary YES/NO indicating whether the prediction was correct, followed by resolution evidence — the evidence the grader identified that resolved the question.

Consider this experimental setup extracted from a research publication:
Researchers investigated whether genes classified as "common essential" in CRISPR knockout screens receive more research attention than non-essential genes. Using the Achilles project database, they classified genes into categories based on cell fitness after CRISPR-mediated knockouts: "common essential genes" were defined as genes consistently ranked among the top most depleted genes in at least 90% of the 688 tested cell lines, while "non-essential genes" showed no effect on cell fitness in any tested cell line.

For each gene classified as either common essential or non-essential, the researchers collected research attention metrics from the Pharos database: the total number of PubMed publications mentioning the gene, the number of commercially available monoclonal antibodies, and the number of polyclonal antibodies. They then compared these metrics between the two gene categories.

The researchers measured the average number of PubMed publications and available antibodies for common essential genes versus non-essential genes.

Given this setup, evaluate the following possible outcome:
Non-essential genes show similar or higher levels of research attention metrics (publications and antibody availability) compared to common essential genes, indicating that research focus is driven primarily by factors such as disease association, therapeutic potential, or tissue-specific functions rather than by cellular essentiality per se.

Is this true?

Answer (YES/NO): NO